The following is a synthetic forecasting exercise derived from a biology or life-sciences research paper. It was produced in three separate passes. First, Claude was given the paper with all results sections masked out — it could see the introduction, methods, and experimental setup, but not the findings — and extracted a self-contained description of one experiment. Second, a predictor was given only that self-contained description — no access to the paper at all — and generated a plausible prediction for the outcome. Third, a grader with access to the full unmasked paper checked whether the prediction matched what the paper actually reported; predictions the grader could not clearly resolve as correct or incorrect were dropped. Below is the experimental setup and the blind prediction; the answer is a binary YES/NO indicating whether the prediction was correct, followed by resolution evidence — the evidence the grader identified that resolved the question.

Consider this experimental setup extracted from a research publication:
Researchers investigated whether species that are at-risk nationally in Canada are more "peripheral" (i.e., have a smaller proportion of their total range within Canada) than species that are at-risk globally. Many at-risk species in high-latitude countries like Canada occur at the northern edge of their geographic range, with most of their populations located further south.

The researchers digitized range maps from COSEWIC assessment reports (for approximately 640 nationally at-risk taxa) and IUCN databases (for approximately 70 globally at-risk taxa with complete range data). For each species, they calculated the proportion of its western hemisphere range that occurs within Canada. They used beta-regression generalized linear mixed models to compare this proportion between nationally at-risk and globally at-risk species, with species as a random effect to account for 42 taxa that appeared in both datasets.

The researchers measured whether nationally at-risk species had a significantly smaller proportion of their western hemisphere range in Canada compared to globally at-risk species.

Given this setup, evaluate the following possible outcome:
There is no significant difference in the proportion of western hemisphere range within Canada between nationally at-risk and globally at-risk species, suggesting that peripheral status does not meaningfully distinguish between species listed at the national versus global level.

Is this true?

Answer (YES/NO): YES